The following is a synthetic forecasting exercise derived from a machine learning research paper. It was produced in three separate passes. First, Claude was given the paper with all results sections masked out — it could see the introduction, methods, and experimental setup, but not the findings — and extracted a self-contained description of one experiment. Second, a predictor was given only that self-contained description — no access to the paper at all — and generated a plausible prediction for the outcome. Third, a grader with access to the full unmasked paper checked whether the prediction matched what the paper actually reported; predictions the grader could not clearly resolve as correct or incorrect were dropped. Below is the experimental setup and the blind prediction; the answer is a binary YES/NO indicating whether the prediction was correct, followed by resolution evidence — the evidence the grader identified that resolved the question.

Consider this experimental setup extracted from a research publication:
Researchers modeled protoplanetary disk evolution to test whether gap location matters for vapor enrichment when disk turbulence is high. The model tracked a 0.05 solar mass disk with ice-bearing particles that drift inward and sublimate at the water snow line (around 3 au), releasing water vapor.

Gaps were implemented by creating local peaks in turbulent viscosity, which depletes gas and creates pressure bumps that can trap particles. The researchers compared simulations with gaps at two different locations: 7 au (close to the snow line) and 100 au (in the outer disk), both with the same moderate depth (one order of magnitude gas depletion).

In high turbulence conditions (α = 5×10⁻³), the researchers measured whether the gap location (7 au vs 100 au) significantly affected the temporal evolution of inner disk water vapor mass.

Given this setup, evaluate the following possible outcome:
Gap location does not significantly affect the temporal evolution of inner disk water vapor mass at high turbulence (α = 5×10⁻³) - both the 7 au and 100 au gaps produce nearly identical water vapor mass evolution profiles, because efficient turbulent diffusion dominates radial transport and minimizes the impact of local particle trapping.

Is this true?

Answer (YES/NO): YES